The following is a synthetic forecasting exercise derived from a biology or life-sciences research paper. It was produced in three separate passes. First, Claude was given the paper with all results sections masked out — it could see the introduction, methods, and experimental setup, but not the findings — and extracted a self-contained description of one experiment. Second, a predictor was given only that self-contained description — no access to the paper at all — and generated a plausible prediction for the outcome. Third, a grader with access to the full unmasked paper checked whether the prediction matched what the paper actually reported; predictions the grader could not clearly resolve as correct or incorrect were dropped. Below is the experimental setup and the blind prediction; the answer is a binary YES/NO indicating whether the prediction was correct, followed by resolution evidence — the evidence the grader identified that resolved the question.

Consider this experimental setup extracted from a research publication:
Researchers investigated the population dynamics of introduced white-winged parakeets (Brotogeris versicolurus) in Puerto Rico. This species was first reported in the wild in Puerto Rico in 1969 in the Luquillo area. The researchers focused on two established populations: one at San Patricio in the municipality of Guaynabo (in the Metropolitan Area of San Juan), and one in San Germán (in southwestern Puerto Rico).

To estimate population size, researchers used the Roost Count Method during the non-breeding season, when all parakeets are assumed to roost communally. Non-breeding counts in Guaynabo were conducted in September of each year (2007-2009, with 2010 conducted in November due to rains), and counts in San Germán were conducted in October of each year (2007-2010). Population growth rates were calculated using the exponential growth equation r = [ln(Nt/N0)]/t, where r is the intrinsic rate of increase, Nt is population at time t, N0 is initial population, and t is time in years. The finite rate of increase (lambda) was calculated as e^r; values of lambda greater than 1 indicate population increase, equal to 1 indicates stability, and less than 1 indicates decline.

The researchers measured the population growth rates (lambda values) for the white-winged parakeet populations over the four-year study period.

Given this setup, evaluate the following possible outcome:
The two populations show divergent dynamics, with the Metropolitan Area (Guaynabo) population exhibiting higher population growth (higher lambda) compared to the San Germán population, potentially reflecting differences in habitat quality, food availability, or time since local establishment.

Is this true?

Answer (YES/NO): NO